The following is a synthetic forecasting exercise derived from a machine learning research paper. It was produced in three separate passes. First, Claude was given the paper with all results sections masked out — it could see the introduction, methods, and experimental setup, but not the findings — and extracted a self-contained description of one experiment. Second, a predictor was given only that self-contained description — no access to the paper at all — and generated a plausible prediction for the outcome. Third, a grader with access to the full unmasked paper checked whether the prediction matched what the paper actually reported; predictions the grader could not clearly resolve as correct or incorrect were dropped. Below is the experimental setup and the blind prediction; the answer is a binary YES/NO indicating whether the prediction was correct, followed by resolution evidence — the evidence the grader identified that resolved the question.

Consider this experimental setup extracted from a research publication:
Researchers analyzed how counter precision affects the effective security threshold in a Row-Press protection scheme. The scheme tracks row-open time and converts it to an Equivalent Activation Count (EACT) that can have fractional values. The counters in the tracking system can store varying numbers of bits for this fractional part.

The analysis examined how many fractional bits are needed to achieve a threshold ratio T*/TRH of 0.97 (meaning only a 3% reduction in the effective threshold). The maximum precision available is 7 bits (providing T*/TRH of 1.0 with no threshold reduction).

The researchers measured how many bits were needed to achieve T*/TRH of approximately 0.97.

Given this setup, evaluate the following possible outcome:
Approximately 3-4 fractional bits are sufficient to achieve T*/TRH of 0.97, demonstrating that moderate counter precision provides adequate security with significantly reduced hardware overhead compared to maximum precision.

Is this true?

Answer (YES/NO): NO